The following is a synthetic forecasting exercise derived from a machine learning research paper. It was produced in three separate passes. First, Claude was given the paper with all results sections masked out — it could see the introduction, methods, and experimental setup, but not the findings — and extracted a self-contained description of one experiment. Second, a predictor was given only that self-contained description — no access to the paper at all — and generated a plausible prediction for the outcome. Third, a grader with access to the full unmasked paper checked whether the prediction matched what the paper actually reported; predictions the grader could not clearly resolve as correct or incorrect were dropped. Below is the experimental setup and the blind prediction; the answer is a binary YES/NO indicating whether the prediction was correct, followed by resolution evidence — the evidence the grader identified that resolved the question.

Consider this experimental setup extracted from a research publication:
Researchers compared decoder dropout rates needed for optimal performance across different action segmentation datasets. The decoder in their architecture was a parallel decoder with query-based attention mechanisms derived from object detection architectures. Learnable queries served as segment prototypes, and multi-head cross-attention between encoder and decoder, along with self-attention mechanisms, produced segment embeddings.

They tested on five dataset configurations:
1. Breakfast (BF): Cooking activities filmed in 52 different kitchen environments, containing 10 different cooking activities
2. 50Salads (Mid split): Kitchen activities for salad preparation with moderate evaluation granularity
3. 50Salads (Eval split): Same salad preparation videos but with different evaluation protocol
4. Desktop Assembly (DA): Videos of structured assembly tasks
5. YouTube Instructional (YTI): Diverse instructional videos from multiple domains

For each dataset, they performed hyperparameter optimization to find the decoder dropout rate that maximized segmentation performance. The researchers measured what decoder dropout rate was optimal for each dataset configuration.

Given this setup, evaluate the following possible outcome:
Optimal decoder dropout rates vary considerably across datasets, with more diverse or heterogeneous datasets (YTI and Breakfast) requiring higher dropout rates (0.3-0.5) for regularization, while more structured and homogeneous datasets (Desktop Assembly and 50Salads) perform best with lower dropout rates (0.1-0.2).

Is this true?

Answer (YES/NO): NO